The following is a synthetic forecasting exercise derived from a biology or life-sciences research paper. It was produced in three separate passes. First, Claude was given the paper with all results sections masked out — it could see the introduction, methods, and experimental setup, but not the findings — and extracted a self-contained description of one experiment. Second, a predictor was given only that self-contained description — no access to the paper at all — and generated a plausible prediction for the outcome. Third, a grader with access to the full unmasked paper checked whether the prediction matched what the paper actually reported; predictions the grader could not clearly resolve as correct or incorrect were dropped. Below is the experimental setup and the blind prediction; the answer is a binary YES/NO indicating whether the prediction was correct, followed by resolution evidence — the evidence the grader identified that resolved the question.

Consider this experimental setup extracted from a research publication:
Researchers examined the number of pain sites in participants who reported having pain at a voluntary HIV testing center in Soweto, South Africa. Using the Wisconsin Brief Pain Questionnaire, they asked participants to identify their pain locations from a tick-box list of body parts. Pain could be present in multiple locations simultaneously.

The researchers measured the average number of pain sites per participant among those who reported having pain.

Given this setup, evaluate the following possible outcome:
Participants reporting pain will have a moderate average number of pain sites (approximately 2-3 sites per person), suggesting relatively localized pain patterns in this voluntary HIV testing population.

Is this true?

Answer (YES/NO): NO